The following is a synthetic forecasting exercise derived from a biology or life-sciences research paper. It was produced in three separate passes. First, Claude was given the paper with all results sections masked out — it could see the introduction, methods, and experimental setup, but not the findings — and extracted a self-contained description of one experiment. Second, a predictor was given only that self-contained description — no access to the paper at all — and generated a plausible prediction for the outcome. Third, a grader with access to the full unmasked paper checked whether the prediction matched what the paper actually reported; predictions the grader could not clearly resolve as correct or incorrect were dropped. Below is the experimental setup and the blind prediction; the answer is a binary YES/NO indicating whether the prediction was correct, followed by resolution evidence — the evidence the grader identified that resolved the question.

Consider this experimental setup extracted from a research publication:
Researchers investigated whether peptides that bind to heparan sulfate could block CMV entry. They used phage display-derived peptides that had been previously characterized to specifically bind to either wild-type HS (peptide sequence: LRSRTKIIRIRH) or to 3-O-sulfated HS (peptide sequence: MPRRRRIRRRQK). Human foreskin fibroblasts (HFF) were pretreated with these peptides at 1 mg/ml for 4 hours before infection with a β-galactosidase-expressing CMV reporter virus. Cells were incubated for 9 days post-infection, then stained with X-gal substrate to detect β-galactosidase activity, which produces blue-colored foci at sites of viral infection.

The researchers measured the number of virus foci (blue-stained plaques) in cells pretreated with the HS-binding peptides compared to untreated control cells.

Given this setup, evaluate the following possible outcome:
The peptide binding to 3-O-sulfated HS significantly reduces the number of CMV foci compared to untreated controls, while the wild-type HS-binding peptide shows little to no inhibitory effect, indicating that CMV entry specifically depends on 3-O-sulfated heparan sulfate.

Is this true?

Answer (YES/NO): NO